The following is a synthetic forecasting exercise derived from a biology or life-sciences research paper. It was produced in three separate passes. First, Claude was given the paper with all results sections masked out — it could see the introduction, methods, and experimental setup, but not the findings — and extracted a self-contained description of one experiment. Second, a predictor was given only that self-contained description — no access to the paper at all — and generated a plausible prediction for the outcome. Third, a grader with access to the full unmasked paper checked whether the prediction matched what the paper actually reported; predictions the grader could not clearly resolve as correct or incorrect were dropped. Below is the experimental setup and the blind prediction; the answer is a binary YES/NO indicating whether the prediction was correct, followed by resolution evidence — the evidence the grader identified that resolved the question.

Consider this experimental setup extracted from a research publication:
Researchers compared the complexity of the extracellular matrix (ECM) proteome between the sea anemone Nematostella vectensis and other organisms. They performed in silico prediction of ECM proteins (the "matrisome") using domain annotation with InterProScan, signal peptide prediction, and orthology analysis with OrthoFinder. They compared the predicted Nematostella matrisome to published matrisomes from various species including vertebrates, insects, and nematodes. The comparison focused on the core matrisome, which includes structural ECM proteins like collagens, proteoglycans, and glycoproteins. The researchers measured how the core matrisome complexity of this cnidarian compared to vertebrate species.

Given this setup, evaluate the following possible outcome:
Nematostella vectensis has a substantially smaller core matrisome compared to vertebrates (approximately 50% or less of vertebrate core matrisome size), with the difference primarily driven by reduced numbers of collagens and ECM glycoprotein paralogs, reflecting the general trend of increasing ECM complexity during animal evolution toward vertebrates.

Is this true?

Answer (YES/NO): NO